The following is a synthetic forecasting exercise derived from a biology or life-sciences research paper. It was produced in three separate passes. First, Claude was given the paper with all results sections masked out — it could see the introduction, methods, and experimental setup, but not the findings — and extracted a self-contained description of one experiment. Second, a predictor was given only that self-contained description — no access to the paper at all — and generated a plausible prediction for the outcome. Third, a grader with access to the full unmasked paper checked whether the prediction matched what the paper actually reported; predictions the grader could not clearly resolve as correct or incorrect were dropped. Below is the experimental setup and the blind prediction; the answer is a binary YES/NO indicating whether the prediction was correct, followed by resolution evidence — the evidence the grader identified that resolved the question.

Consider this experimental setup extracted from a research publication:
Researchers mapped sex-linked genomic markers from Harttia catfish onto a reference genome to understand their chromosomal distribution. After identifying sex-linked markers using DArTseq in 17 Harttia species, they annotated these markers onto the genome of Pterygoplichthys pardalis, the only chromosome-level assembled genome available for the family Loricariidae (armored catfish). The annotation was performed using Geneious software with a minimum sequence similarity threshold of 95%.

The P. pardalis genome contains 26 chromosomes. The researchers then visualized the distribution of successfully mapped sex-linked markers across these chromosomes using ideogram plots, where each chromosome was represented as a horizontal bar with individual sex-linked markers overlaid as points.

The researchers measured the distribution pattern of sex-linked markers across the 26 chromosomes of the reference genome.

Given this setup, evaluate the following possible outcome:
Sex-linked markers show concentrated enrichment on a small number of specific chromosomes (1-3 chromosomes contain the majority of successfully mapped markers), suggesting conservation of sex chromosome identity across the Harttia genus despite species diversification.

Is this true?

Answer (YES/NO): NO